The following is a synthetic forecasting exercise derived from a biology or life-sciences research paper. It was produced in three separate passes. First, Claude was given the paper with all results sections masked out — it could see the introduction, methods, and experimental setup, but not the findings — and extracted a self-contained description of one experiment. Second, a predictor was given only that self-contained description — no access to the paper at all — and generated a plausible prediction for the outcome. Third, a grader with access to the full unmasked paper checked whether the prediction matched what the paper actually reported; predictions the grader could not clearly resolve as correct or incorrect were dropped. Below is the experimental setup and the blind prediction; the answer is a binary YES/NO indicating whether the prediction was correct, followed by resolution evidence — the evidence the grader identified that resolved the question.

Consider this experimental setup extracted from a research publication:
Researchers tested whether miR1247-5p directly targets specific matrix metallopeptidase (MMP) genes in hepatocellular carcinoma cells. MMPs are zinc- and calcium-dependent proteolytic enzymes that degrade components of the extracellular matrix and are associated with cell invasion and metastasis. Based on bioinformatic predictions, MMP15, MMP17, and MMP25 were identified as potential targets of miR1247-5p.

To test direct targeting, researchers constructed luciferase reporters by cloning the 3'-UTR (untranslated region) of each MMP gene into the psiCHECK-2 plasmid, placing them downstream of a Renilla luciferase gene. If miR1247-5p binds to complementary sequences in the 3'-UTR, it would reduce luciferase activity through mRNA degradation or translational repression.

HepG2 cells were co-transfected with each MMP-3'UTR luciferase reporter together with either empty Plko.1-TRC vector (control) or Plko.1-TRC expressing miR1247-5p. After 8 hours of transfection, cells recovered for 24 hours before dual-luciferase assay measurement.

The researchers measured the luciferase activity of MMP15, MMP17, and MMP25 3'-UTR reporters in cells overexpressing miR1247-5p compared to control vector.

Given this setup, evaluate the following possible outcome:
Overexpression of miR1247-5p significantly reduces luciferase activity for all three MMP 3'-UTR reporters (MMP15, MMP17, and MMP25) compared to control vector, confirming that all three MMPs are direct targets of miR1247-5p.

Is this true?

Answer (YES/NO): NO